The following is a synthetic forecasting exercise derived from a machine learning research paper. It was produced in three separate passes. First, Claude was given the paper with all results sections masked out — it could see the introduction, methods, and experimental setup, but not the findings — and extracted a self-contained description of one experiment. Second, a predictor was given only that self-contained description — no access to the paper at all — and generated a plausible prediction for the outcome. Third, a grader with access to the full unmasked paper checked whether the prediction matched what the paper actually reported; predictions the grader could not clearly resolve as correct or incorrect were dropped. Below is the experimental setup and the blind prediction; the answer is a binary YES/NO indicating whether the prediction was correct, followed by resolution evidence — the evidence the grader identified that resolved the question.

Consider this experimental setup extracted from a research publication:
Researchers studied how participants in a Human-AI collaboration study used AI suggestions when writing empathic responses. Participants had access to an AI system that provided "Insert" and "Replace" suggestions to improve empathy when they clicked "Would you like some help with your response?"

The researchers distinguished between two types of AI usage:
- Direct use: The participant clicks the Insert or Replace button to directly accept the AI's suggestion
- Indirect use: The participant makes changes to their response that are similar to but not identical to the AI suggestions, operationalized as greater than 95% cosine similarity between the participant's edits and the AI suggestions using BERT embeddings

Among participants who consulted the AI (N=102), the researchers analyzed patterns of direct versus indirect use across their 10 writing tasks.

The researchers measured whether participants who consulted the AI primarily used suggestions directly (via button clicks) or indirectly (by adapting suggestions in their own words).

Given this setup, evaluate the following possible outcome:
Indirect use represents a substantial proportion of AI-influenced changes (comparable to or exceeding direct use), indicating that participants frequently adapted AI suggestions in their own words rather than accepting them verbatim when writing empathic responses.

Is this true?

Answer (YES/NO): NO